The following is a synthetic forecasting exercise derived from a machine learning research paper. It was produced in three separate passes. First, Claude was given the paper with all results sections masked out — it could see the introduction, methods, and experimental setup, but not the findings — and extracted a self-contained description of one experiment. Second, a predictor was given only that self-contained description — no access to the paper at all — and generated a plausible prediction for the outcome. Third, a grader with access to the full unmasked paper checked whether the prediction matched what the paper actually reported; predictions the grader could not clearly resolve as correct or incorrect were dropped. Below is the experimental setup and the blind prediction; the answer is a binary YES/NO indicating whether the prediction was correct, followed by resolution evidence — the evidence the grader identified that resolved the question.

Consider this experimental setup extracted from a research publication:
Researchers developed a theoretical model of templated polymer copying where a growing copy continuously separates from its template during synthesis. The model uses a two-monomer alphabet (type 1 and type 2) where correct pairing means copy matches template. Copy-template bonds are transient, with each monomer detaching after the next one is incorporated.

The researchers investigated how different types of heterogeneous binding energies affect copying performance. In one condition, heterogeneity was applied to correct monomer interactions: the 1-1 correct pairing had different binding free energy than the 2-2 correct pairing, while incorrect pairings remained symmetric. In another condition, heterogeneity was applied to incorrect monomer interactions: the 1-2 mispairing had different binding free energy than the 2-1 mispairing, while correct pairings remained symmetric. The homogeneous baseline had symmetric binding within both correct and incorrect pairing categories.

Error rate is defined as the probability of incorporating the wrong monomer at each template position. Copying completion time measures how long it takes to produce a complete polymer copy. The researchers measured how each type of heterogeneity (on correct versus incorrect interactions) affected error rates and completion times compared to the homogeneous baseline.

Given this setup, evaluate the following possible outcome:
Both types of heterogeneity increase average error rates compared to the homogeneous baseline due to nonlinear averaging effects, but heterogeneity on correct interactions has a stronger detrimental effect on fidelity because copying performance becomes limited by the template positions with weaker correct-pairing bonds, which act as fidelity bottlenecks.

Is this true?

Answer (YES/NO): NO